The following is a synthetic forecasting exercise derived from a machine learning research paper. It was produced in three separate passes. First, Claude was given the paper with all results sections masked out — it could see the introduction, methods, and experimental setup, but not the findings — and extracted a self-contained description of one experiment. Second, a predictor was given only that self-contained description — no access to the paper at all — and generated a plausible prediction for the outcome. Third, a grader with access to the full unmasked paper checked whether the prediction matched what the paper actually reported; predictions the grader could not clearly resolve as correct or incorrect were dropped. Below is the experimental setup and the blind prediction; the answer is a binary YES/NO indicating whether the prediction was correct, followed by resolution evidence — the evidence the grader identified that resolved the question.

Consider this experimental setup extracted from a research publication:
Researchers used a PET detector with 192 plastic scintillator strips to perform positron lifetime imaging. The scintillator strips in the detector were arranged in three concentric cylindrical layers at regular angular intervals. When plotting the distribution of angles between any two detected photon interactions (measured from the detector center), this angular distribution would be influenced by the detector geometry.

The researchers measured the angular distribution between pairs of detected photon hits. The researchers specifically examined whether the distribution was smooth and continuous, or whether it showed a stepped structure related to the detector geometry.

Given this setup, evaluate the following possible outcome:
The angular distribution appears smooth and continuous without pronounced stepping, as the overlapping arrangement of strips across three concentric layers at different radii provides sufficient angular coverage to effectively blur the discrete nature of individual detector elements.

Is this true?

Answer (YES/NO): NO